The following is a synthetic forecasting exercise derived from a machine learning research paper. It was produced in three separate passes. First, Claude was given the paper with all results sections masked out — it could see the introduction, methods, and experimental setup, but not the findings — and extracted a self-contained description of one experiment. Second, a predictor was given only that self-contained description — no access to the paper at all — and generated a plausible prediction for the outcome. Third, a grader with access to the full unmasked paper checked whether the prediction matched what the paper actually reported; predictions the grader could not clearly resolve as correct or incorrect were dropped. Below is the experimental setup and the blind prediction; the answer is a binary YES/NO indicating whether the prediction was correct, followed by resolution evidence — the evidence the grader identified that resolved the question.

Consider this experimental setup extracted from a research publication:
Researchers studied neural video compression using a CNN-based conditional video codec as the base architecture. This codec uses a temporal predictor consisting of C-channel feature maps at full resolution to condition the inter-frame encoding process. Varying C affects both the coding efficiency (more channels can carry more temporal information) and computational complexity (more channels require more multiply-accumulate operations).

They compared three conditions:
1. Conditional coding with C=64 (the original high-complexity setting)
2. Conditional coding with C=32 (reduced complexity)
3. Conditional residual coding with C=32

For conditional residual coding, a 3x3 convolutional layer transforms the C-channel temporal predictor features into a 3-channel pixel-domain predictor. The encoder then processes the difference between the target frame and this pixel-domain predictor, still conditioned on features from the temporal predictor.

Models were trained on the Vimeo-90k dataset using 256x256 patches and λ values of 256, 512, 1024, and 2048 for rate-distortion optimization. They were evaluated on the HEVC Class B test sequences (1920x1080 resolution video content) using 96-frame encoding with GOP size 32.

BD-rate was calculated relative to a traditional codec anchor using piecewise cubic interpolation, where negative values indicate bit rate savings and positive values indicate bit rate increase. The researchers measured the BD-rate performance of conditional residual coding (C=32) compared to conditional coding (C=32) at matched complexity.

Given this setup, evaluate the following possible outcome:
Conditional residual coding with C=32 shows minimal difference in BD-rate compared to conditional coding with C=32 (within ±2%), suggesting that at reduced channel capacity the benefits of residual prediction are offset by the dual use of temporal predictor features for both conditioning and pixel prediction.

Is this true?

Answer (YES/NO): NO